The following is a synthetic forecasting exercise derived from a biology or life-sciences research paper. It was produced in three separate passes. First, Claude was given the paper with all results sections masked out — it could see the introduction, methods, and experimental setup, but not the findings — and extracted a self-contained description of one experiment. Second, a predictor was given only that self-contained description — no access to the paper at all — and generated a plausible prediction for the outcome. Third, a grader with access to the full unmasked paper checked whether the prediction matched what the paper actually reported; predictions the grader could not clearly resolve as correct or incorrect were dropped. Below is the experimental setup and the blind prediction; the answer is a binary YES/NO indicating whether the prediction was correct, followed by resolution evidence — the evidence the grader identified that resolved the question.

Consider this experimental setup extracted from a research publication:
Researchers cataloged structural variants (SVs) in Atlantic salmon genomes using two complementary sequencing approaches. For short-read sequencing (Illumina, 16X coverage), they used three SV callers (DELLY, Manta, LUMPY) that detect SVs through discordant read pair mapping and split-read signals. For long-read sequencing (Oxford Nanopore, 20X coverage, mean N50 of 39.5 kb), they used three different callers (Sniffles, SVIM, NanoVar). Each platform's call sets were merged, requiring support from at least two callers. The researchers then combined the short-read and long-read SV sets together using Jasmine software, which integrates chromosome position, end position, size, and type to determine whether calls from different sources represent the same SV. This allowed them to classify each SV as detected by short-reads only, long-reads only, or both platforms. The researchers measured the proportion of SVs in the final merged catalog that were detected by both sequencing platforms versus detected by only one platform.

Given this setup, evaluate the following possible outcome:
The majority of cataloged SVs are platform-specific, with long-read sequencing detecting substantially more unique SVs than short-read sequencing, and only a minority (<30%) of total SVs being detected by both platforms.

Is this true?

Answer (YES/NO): YES